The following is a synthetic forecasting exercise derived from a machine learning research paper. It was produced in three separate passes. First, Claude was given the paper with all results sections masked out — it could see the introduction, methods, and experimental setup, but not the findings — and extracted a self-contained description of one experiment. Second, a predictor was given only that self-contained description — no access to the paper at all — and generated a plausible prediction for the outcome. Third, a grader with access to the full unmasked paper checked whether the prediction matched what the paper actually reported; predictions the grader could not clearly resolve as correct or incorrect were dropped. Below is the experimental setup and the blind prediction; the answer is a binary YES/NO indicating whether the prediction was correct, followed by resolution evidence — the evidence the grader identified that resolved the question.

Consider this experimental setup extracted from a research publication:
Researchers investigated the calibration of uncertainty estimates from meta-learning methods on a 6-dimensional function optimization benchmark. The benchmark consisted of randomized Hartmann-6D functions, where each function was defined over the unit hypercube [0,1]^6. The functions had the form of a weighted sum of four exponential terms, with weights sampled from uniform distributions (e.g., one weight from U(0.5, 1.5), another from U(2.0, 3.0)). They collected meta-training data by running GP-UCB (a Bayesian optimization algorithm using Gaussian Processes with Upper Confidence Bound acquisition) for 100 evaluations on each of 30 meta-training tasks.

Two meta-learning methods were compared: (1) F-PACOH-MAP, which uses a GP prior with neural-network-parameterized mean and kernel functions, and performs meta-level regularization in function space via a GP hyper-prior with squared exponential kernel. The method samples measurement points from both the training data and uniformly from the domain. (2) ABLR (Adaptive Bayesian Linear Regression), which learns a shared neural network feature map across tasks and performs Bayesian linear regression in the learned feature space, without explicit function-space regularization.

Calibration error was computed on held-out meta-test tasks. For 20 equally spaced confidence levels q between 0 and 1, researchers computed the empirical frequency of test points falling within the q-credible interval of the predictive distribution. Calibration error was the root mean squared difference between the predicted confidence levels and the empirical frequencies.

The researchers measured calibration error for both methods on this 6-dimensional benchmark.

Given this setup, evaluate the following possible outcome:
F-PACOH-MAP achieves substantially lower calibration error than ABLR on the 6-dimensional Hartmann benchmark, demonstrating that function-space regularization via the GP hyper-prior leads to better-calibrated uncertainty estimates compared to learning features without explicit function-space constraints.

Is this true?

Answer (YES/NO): NO